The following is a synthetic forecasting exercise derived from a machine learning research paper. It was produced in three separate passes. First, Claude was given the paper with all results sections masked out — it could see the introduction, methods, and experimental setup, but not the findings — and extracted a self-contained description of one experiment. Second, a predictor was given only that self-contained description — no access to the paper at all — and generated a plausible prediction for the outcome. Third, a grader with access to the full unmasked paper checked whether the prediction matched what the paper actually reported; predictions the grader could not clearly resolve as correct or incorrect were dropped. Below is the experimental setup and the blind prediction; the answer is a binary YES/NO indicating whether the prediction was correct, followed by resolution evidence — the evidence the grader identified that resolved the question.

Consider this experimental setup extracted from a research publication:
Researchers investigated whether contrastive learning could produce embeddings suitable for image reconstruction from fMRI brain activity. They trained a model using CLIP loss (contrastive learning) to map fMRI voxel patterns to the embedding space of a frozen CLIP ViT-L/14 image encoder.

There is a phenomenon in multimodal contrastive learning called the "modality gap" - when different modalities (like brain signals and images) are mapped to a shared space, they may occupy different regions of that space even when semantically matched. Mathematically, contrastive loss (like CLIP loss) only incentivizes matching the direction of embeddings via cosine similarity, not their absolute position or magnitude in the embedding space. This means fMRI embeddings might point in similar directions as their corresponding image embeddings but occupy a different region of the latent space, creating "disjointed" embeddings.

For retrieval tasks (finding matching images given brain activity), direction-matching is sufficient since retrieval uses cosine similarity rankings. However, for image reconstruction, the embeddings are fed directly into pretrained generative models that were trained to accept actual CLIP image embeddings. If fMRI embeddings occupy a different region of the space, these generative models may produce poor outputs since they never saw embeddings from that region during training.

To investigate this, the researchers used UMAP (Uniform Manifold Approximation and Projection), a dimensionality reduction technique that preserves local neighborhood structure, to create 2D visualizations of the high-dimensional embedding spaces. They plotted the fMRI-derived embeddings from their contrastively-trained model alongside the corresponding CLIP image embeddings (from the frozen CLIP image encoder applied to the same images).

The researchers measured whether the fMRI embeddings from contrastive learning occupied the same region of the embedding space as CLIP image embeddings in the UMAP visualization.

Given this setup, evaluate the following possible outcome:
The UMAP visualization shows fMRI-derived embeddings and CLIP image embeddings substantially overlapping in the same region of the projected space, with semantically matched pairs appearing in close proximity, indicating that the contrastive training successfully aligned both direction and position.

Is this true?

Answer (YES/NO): NO